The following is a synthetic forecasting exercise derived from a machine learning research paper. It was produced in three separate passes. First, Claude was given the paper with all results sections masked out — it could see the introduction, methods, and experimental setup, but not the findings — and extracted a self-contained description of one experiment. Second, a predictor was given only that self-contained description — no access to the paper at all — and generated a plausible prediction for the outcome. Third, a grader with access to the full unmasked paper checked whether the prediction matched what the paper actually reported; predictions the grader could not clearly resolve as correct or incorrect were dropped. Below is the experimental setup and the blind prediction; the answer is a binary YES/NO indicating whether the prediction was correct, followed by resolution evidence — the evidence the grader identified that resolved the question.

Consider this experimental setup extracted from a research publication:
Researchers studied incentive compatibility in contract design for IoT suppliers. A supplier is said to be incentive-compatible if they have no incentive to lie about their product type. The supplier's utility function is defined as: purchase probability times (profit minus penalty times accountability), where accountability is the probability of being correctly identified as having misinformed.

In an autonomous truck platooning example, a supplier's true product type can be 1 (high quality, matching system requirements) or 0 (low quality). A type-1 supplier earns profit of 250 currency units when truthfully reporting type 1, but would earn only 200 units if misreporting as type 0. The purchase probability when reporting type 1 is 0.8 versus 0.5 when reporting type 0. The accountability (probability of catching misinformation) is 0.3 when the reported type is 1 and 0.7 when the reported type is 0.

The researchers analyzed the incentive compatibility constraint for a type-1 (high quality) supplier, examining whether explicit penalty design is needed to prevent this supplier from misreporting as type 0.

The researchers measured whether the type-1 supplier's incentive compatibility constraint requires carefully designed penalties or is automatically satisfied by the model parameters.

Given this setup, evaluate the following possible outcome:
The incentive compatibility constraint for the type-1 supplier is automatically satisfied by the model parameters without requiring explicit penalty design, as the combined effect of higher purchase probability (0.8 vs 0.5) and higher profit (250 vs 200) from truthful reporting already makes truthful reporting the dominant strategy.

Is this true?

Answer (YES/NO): YES